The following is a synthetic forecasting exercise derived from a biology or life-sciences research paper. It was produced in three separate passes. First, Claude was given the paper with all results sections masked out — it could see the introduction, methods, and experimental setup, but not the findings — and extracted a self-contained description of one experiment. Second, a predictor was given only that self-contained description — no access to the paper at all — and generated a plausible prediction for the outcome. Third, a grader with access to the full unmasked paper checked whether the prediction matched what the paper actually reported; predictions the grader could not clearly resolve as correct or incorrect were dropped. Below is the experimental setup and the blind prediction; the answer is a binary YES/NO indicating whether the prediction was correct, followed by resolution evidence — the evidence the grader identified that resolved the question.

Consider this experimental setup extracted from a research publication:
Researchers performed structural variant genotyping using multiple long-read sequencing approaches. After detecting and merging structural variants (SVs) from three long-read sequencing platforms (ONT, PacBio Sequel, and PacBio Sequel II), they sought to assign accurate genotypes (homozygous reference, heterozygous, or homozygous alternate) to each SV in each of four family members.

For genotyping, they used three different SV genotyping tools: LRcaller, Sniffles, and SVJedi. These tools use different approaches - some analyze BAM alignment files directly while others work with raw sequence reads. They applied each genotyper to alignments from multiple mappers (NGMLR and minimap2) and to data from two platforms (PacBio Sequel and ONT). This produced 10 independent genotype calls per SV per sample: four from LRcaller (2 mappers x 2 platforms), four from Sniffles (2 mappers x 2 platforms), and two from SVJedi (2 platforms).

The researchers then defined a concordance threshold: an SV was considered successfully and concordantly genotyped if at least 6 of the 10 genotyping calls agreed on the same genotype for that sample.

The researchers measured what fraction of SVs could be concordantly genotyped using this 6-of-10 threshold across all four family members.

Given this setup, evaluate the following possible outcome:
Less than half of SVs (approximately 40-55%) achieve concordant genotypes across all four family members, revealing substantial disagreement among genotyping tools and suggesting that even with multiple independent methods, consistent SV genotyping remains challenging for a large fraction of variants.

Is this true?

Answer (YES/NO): NO